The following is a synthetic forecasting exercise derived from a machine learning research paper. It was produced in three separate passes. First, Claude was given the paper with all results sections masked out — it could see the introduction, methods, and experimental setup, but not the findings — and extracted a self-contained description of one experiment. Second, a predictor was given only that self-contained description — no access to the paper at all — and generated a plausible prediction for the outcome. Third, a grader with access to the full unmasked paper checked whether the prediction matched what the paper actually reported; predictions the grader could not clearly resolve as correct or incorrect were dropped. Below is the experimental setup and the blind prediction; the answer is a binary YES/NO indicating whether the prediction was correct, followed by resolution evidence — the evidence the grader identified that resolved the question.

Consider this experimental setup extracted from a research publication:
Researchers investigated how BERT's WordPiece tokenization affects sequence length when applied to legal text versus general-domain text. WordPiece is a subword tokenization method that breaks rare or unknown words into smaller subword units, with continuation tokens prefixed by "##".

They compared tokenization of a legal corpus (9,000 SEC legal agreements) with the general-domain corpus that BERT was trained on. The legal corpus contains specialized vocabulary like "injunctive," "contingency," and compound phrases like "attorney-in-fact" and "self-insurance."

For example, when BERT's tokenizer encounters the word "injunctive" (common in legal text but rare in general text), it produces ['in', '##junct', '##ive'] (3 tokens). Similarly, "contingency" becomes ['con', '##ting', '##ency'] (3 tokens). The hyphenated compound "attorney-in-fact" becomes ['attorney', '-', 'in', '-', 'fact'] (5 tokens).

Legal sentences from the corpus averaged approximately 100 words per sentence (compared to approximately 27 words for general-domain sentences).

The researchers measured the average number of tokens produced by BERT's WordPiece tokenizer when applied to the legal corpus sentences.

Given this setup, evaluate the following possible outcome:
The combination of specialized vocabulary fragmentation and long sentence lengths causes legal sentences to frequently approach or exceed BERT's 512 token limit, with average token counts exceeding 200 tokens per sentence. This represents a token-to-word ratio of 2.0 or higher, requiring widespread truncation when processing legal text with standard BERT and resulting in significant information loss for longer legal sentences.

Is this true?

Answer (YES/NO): NO